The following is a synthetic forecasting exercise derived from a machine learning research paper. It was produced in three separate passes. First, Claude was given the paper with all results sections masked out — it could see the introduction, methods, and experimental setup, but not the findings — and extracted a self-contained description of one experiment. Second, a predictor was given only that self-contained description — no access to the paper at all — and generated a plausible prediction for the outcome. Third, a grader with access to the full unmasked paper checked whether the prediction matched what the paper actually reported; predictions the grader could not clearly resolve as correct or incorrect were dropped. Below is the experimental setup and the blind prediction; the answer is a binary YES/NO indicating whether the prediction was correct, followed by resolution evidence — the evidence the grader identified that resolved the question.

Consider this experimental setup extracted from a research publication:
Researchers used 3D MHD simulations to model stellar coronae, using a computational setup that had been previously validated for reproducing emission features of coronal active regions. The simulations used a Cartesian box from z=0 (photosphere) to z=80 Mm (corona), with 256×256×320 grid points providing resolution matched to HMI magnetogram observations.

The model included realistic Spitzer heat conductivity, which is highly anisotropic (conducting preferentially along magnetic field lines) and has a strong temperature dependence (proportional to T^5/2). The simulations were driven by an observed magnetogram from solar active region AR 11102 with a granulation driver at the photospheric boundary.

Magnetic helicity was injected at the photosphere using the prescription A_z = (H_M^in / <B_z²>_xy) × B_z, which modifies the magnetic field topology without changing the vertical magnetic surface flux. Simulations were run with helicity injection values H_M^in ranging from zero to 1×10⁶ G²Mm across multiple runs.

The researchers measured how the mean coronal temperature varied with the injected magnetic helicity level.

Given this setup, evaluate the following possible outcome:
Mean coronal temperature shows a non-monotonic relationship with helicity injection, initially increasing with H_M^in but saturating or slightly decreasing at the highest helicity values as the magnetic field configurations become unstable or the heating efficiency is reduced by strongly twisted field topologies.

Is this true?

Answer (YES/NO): NO